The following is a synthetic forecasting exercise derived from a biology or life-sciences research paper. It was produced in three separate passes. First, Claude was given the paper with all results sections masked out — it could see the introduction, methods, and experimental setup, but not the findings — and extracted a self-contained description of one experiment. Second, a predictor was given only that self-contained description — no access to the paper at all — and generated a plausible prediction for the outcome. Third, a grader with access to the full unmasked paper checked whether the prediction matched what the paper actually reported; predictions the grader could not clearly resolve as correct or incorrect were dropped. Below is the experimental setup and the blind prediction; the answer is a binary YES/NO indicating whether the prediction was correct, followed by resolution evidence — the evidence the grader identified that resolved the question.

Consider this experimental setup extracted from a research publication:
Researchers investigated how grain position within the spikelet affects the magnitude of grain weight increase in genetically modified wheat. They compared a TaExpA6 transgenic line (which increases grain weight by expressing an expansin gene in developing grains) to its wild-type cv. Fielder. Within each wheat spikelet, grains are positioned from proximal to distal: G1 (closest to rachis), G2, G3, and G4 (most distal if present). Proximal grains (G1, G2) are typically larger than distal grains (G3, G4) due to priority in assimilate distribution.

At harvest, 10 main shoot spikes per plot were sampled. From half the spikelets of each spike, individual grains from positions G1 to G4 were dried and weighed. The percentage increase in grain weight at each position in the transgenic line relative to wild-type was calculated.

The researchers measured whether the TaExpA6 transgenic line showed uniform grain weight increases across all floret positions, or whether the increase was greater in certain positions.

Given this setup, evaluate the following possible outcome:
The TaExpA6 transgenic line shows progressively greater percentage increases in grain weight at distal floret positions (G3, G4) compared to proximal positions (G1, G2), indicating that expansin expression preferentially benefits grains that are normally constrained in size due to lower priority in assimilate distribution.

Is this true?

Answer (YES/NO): YES